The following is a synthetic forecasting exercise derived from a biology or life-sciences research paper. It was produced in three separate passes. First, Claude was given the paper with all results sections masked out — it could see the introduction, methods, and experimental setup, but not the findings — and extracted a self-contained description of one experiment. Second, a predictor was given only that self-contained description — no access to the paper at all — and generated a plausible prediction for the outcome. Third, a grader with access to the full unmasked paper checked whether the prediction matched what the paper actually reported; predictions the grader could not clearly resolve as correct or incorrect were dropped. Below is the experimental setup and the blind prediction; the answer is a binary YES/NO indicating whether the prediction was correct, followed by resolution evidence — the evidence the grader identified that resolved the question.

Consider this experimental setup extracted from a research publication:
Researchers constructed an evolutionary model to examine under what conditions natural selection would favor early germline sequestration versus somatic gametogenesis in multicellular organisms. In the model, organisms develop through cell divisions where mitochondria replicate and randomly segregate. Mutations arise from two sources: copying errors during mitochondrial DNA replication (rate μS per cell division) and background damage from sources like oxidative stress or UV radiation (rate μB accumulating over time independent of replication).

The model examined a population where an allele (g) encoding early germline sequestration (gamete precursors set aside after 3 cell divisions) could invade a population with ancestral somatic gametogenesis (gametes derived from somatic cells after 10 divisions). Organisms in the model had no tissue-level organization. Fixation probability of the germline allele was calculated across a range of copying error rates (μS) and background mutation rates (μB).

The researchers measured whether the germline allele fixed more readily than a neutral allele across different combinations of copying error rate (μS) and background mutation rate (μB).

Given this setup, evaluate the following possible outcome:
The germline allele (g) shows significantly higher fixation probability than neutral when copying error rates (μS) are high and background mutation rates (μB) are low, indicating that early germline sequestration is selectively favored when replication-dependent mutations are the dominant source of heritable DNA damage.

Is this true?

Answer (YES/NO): YES